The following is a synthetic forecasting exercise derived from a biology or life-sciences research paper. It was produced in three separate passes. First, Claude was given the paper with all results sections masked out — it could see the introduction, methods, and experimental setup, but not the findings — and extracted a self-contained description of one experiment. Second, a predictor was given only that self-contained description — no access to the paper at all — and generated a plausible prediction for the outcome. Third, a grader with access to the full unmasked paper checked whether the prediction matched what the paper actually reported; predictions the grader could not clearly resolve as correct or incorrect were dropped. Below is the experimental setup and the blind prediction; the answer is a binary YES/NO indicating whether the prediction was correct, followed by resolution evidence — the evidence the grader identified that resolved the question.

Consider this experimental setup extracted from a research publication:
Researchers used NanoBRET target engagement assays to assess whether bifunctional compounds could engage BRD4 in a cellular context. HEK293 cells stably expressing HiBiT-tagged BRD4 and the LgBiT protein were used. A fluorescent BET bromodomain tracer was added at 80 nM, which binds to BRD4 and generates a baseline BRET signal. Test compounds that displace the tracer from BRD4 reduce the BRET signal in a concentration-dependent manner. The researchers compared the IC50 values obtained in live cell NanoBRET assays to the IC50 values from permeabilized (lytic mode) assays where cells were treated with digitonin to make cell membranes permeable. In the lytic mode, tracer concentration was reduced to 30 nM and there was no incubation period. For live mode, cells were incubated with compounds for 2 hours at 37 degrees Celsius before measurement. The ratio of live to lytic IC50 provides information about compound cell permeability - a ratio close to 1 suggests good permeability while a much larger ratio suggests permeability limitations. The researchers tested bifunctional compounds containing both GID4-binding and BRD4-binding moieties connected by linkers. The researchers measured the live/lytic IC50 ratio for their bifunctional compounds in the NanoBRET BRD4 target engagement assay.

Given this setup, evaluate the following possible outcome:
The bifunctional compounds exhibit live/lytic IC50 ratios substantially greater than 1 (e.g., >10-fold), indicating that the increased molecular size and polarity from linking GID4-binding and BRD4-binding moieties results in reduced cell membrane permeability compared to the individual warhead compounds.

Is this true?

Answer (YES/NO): YES